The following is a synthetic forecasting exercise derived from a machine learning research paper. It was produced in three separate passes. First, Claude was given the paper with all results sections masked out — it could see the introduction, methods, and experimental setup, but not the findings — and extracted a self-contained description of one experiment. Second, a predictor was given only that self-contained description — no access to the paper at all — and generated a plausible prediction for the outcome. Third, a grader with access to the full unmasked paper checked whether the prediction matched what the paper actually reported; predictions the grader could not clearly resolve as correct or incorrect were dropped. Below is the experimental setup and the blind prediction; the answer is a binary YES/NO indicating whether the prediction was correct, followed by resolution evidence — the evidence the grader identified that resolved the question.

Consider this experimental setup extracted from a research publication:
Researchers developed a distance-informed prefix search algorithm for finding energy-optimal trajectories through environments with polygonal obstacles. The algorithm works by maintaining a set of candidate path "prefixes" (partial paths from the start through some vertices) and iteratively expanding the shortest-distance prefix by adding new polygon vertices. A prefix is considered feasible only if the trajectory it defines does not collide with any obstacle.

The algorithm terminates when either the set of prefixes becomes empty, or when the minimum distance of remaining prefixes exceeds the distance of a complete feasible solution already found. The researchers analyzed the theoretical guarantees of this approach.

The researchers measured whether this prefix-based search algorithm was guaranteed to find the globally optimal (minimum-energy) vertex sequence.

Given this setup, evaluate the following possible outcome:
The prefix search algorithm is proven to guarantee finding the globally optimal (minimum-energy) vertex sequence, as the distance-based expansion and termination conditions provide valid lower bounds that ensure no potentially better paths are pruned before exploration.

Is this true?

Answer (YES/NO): NO